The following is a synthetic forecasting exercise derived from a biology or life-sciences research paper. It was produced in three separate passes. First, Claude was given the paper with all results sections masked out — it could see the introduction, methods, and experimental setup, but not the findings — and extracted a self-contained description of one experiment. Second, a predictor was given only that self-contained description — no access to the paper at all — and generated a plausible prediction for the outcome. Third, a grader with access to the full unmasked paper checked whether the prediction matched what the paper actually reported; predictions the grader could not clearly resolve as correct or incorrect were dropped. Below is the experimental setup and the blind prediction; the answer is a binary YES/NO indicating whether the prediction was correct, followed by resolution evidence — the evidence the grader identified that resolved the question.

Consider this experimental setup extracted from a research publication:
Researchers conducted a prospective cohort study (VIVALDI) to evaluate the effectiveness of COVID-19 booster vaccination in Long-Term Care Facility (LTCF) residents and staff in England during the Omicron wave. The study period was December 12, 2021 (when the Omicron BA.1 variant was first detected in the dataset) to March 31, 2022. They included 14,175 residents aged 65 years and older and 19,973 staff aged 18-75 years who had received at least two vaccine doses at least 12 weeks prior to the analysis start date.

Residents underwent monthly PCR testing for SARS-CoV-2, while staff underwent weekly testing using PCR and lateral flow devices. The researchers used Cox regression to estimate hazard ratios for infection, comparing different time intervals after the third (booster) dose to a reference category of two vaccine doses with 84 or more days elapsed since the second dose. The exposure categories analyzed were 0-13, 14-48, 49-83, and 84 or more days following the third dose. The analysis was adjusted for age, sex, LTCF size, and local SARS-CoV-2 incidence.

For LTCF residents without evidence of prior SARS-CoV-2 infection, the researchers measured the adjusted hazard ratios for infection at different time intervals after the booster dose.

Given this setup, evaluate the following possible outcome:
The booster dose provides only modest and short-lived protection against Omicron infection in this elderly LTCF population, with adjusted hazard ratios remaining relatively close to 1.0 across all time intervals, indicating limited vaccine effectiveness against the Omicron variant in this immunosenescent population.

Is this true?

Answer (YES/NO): NO